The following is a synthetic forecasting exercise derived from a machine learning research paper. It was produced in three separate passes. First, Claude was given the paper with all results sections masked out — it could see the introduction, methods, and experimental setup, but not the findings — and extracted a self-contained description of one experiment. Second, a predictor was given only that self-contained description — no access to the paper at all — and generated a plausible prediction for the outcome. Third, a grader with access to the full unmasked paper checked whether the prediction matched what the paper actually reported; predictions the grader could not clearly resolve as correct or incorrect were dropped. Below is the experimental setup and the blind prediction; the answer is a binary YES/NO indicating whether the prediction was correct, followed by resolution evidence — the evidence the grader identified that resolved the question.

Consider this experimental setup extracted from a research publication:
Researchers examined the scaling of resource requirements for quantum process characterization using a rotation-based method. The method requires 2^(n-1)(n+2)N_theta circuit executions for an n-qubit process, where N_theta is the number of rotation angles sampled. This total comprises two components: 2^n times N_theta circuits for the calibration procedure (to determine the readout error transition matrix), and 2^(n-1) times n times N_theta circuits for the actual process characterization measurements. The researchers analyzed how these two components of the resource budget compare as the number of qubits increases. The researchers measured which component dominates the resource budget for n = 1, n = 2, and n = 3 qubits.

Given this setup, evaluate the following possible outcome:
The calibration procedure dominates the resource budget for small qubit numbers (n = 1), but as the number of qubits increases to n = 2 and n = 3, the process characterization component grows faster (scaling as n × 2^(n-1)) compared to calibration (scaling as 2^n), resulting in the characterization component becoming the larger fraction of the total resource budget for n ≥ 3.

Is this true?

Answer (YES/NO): YES